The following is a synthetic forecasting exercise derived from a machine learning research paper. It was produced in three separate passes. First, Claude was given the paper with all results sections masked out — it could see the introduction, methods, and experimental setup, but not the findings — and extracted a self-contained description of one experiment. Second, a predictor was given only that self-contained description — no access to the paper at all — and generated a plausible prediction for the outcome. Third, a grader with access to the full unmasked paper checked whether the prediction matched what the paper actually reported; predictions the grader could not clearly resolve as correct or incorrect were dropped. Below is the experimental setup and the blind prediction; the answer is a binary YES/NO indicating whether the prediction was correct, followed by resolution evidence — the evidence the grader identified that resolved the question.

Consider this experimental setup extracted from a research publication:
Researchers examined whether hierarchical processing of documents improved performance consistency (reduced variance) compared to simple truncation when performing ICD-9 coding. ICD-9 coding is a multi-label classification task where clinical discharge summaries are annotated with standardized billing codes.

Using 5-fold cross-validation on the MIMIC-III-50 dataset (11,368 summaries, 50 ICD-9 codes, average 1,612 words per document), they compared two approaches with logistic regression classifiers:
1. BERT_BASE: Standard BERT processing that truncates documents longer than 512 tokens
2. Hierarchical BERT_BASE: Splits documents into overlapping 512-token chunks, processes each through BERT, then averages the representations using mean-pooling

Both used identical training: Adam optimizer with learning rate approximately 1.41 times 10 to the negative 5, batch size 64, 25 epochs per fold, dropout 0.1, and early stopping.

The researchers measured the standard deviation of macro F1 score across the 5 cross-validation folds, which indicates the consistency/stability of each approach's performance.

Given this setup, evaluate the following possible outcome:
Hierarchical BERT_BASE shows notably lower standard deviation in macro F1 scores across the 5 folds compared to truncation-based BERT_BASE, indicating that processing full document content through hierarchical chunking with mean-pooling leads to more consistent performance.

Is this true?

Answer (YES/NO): NO